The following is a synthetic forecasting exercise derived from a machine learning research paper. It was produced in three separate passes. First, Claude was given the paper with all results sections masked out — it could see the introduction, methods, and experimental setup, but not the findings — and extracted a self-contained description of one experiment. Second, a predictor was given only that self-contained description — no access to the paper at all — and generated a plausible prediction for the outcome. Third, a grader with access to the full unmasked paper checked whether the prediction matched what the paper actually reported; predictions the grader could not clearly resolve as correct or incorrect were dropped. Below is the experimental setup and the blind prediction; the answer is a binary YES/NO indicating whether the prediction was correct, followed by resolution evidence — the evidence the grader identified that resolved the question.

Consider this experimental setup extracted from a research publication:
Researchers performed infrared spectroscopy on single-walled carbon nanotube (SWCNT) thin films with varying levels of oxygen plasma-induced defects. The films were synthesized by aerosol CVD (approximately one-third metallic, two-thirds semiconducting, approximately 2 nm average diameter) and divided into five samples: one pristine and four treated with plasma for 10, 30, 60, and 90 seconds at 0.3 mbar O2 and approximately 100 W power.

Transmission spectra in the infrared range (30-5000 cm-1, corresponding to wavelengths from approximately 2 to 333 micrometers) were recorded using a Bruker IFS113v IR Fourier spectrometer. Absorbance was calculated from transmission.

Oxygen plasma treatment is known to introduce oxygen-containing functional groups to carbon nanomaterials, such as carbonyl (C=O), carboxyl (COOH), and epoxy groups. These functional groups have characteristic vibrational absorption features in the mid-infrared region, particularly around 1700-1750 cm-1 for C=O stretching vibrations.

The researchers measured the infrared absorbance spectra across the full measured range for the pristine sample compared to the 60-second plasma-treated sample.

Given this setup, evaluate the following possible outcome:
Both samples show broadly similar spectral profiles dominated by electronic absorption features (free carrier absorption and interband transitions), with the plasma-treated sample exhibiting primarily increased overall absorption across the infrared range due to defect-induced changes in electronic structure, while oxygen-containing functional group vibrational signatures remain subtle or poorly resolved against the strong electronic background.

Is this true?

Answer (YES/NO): NO